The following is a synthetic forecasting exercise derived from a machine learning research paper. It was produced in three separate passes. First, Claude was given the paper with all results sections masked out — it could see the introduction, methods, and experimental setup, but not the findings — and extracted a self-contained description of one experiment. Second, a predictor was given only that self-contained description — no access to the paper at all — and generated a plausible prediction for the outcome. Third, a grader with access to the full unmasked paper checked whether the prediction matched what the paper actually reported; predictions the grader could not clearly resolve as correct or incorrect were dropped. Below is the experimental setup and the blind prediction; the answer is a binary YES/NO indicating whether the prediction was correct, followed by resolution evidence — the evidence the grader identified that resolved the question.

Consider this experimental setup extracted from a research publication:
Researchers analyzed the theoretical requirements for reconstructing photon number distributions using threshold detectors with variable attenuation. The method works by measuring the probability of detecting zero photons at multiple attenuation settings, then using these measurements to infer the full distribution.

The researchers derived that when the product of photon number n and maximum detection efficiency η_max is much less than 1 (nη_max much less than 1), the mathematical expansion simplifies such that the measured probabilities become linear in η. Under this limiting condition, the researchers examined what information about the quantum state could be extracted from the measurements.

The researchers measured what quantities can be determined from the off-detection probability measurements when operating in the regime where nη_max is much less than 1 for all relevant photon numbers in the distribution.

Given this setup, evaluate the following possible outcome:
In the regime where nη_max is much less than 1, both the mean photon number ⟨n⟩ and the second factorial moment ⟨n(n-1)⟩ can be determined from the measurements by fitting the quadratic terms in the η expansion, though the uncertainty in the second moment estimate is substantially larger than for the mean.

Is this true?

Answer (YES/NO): NO